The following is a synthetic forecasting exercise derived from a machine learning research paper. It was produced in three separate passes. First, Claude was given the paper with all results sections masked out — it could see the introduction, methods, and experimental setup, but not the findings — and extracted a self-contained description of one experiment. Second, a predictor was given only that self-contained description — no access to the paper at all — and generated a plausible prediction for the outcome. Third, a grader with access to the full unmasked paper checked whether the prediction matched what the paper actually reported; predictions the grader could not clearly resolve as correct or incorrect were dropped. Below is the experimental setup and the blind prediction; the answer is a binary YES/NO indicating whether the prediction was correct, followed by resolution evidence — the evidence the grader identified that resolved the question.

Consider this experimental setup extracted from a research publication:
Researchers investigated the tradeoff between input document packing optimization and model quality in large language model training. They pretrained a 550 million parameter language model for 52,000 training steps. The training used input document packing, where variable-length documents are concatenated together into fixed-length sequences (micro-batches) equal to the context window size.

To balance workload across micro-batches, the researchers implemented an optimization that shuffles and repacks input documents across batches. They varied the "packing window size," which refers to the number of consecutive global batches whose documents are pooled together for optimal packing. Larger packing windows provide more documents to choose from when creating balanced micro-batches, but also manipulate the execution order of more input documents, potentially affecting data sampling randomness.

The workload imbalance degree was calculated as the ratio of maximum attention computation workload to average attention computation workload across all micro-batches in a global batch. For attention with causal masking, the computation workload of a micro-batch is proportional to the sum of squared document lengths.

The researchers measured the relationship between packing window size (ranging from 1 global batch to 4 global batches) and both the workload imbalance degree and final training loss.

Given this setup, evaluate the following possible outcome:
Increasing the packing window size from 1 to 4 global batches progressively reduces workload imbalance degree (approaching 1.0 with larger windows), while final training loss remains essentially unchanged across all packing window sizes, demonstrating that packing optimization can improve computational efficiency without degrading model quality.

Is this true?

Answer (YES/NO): NO